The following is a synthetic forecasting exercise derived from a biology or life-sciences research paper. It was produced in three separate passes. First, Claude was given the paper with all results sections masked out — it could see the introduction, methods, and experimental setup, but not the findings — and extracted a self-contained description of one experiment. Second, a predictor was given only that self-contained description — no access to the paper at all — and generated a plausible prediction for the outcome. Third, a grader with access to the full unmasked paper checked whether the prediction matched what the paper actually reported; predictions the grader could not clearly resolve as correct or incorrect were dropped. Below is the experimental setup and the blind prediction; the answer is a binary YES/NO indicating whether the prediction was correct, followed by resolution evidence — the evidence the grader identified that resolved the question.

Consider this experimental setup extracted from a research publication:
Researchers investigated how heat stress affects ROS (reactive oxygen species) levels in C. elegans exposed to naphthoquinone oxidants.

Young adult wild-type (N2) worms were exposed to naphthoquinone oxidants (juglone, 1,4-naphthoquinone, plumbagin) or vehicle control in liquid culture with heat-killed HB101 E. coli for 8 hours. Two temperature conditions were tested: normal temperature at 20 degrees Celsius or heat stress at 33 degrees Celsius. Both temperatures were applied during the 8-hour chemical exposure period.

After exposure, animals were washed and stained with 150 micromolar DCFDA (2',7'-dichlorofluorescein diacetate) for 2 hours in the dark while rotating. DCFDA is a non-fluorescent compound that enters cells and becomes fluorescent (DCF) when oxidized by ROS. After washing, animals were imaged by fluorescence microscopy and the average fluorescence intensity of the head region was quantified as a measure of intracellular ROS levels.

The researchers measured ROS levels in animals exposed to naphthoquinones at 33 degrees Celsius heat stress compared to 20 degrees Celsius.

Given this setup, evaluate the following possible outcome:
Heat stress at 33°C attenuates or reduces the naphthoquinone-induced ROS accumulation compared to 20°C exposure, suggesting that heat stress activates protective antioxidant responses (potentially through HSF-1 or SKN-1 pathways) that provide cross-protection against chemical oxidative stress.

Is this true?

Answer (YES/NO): NO